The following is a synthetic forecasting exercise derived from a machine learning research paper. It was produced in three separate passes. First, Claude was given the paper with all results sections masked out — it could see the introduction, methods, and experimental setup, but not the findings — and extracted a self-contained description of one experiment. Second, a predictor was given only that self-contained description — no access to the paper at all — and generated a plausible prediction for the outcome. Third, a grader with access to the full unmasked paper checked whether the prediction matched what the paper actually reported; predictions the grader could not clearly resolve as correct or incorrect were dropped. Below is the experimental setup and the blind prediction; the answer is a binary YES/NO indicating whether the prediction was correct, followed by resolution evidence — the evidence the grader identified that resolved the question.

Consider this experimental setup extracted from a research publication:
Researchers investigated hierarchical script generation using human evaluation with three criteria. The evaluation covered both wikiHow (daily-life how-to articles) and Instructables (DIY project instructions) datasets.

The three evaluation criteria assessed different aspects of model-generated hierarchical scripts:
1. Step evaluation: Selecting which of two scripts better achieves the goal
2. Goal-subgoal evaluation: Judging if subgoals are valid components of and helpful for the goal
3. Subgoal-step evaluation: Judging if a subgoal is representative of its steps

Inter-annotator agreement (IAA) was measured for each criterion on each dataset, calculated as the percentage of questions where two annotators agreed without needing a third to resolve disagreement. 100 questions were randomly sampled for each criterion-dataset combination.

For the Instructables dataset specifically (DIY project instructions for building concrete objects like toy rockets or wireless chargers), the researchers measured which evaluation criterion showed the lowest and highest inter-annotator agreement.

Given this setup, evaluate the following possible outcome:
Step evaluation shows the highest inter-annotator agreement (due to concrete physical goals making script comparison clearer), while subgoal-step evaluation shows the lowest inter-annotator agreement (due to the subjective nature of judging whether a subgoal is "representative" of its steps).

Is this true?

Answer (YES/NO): NO